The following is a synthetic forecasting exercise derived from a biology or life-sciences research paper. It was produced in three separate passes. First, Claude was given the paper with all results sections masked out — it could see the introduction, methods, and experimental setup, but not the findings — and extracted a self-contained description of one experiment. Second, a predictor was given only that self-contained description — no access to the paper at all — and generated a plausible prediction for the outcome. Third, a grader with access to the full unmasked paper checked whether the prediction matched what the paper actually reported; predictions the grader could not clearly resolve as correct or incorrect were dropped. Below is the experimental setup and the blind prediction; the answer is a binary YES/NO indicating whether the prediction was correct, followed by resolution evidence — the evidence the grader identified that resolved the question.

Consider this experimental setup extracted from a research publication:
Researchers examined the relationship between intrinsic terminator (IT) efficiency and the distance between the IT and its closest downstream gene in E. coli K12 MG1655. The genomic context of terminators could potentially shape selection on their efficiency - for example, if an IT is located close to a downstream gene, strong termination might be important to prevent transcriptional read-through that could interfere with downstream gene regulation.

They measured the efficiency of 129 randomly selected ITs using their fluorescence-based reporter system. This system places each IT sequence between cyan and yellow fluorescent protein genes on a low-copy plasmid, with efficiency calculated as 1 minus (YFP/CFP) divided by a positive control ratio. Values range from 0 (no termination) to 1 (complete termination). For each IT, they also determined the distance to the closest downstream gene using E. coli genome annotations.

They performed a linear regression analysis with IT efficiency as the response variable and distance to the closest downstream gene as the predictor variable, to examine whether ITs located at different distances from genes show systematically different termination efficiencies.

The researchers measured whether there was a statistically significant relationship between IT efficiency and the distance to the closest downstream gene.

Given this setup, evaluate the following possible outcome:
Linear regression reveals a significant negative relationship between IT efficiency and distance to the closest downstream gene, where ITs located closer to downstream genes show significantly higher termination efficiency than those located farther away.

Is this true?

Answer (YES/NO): YES